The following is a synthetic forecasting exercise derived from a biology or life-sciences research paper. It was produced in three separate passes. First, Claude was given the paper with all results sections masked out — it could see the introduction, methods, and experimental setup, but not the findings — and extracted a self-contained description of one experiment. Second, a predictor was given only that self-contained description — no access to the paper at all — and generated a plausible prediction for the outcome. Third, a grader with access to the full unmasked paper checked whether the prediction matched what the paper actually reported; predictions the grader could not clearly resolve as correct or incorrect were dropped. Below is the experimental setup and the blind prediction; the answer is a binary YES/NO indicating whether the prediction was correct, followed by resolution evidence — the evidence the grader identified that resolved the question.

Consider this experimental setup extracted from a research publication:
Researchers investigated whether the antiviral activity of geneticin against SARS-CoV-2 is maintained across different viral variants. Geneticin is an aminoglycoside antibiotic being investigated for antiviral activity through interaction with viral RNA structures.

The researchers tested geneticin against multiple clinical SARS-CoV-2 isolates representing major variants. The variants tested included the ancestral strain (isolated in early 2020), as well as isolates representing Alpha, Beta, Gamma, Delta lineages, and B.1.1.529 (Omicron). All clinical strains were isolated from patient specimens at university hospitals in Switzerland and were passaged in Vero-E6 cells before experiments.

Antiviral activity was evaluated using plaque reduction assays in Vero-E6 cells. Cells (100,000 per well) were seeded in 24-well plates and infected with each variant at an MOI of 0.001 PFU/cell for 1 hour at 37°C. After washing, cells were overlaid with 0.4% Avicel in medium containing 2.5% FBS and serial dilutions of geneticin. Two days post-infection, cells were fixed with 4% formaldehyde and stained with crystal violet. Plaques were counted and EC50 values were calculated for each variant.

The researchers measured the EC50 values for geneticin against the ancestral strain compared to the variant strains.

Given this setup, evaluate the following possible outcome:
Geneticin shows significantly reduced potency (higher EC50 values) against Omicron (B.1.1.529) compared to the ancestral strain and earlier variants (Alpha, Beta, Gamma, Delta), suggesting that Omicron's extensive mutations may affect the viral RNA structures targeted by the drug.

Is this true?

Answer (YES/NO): NO